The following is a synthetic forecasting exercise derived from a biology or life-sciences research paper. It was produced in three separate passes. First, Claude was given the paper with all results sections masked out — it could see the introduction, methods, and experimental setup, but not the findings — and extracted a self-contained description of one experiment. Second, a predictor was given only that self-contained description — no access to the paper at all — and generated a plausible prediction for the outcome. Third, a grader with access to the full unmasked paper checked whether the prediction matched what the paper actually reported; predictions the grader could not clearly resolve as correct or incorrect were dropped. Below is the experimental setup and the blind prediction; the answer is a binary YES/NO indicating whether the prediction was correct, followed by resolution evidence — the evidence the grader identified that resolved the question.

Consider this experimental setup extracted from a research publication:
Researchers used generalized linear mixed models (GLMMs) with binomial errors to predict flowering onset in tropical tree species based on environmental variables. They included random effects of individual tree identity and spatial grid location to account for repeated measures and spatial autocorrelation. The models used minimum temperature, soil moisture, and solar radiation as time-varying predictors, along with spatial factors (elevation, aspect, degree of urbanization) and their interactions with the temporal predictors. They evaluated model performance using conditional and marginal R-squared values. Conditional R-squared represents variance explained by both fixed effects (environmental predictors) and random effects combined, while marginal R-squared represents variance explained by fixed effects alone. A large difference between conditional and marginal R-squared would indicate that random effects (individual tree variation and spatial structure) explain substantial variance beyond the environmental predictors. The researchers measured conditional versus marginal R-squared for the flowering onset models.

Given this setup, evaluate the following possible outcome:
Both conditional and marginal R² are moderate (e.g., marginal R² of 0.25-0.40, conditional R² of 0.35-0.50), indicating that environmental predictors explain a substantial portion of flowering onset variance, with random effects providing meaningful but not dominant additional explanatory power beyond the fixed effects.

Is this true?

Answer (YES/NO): NO